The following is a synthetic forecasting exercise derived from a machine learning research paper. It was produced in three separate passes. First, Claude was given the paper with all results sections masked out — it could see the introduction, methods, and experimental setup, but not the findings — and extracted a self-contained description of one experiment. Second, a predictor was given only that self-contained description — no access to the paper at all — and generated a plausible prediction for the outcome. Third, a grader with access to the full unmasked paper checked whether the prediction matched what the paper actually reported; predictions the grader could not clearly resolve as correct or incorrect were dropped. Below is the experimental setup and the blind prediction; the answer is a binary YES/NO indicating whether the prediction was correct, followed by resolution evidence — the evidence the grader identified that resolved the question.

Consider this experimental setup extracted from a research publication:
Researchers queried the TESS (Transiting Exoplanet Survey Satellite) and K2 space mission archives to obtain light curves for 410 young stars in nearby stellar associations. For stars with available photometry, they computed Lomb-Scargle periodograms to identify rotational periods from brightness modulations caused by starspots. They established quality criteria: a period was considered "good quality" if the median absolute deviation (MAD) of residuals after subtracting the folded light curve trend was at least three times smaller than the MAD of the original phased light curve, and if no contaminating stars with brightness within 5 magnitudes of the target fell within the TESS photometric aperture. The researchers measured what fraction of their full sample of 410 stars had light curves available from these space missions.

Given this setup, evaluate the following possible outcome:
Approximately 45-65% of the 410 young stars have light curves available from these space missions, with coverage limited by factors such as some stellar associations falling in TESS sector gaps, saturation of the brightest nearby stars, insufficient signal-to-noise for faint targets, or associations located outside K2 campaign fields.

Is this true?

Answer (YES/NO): YES